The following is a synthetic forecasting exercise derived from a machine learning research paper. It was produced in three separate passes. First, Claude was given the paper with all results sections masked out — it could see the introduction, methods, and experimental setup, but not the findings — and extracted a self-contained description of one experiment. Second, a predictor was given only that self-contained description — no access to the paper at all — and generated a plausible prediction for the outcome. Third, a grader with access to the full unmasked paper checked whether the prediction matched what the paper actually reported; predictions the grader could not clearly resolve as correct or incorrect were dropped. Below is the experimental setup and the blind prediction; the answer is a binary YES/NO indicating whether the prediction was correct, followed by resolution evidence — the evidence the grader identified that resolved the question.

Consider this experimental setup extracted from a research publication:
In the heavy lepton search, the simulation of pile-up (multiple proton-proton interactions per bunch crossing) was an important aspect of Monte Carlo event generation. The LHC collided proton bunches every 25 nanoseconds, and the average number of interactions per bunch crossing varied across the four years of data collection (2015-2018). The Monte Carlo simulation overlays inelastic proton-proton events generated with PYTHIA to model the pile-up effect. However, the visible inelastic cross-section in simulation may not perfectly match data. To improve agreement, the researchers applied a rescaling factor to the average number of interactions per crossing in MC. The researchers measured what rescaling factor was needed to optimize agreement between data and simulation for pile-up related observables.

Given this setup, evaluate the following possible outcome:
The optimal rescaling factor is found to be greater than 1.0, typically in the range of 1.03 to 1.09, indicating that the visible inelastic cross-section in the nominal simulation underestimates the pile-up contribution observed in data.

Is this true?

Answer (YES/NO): YES